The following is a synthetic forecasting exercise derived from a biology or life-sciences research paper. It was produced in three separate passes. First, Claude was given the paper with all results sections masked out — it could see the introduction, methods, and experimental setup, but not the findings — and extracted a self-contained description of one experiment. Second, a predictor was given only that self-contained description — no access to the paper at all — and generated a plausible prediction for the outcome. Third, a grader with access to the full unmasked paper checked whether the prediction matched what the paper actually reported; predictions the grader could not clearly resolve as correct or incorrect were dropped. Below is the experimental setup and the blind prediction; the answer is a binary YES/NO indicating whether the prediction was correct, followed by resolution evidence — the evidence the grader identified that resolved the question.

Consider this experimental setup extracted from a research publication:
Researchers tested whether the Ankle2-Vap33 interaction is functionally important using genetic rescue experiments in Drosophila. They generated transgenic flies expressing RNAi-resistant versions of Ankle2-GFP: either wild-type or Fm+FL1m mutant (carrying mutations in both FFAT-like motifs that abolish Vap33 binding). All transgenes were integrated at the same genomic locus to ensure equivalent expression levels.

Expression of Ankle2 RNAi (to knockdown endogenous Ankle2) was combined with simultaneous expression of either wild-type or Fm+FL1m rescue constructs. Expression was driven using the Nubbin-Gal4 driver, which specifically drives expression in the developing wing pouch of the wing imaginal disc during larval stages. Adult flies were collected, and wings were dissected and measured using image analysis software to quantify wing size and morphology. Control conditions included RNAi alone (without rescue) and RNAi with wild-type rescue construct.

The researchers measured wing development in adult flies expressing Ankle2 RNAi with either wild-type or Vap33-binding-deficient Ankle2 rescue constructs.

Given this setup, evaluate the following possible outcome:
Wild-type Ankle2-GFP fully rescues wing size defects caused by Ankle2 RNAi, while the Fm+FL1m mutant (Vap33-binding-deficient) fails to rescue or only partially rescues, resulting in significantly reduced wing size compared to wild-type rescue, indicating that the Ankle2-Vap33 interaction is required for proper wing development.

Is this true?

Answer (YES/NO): NO